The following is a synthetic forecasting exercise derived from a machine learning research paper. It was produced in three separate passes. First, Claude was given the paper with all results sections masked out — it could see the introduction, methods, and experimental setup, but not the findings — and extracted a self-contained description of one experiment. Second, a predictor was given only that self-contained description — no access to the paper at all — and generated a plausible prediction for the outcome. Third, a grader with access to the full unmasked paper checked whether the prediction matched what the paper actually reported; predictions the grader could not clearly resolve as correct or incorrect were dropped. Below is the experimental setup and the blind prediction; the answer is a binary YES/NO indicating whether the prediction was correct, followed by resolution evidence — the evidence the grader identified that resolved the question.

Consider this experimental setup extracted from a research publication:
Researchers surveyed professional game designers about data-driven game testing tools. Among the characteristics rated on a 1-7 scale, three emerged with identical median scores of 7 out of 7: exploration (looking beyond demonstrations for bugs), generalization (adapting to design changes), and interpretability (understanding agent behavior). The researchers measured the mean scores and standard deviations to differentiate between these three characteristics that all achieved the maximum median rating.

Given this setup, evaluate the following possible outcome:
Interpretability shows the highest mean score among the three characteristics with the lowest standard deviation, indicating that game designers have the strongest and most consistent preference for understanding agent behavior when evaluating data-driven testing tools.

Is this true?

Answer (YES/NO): NO